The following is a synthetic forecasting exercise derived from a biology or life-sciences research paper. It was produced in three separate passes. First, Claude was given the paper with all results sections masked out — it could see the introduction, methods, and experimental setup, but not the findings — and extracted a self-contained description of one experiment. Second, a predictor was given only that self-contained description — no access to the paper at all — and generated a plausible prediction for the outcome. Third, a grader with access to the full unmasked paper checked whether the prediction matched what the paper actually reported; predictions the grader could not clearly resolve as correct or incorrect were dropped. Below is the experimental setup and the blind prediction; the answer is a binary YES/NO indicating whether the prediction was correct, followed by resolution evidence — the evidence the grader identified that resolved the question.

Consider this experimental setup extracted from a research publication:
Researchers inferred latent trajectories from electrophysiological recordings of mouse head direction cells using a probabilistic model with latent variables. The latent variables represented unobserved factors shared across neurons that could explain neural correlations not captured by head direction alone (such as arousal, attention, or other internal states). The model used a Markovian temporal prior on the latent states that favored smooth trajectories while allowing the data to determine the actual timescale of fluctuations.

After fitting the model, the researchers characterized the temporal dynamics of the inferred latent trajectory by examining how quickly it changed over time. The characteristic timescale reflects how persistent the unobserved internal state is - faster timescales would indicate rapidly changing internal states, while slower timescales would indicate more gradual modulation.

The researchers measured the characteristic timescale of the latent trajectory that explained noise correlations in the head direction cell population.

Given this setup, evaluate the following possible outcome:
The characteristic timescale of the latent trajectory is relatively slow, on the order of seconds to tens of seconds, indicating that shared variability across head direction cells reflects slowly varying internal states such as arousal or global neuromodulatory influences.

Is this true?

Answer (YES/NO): YES